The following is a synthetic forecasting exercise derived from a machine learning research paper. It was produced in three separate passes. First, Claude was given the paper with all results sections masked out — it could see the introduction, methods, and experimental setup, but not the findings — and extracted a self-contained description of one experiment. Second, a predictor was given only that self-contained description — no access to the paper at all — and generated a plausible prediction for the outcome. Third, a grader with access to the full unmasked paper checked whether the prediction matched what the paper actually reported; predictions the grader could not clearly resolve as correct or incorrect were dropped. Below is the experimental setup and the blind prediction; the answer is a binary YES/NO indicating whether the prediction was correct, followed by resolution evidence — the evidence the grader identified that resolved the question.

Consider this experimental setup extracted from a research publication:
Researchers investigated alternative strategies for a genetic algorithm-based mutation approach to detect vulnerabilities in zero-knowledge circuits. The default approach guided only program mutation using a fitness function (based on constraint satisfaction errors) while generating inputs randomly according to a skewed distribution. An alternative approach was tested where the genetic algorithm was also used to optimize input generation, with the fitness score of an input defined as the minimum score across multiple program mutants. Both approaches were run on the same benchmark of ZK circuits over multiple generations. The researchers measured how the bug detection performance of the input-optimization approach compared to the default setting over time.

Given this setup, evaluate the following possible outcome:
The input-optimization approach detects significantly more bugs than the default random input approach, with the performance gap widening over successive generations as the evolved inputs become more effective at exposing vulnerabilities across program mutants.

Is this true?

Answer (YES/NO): NO